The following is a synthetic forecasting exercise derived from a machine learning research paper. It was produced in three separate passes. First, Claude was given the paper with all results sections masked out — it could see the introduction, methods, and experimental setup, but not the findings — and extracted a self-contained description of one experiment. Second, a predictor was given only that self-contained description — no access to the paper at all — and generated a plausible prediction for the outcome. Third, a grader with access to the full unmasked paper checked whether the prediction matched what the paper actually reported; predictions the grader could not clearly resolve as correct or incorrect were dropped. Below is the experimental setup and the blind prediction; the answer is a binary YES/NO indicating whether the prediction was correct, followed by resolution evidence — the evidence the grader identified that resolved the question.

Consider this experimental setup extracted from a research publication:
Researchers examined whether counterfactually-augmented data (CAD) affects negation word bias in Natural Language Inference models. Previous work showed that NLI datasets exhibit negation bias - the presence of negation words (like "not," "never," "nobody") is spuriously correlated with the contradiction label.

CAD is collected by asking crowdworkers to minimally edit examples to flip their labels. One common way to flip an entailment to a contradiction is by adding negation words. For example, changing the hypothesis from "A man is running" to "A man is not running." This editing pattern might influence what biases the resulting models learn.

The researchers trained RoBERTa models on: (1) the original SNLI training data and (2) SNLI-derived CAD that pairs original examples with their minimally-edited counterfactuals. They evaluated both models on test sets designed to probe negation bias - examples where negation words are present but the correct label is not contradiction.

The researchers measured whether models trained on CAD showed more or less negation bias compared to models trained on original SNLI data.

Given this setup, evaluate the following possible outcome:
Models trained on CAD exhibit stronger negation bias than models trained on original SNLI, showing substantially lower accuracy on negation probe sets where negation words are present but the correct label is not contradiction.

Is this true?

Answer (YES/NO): YES